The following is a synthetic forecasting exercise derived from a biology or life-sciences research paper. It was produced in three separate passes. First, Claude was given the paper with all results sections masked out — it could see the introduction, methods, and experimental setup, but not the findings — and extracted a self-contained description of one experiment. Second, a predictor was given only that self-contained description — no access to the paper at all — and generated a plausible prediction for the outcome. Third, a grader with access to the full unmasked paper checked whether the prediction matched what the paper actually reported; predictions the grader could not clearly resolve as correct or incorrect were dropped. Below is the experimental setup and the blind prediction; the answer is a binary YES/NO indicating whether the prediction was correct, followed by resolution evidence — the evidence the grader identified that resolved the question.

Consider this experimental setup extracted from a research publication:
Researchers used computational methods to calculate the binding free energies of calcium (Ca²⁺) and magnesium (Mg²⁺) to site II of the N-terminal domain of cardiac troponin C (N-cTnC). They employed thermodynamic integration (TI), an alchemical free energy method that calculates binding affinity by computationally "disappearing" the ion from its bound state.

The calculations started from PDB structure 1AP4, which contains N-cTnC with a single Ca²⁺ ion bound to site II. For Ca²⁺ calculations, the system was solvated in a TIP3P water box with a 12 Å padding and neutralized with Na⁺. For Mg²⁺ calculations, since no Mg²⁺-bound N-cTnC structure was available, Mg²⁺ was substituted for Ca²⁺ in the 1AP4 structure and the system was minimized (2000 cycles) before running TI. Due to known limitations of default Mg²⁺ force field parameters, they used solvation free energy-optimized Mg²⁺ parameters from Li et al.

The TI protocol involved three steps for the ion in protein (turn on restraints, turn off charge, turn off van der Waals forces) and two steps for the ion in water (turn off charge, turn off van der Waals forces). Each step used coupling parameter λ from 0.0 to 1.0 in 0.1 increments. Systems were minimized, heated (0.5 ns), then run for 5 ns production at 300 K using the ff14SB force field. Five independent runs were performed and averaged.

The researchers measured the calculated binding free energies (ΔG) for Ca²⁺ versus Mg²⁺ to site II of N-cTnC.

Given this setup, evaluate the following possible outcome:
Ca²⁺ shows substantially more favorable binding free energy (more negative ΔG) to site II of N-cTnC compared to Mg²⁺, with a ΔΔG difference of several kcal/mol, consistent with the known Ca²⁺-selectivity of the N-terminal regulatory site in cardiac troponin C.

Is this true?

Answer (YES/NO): YES